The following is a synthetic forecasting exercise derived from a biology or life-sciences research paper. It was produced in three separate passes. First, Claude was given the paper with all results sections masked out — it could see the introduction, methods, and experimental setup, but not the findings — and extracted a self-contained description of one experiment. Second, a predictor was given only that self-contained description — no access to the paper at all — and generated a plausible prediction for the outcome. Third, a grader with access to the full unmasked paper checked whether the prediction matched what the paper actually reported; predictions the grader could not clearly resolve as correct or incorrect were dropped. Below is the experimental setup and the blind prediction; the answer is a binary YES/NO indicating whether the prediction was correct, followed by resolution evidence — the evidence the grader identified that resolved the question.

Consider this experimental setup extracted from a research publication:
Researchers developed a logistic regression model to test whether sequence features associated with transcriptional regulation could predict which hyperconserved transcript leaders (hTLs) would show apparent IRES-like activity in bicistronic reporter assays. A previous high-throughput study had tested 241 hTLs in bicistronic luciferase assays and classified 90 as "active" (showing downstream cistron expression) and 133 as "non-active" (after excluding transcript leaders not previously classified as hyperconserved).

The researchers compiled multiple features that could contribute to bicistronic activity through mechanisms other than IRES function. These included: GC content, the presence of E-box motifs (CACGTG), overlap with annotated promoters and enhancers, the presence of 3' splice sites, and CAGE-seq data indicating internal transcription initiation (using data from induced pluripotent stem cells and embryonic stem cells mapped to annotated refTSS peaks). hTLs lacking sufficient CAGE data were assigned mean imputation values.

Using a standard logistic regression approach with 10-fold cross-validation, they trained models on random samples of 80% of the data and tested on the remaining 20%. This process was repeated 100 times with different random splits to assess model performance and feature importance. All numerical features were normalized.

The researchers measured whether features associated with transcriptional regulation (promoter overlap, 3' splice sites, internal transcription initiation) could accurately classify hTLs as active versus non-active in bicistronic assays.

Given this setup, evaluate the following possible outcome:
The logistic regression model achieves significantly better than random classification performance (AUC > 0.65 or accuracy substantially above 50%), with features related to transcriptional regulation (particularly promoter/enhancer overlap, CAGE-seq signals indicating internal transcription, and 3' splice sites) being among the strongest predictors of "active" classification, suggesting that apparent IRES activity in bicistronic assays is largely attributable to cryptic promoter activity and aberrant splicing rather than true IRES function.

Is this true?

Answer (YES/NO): YES